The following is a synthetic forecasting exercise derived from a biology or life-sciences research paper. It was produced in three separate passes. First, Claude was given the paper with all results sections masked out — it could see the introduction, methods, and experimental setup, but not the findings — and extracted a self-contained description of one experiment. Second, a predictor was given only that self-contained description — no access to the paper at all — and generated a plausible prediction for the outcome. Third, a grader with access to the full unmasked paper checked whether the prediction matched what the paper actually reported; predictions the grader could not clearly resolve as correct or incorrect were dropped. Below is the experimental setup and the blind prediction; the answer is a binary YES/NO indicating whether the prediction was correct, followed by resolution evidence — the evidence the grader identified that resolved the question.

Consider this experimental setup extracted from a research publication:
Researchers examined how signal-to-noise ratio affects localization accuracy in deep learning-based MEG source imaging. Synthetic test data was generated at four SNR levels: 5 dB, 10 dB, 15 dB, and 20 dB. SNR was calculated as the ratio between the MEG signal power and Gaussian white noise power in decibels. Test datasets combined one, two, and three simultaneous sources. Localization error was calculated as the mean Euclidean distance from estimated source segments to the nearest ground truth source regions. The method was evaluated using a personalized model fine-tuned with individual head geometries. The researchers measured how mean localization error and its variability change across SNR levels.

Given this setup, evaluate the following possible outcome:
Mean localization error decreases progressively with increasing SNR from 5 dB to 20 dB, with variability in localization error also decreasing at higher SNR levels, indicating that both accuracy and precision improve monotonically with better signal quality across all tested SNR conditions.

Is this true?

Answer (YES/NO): NO